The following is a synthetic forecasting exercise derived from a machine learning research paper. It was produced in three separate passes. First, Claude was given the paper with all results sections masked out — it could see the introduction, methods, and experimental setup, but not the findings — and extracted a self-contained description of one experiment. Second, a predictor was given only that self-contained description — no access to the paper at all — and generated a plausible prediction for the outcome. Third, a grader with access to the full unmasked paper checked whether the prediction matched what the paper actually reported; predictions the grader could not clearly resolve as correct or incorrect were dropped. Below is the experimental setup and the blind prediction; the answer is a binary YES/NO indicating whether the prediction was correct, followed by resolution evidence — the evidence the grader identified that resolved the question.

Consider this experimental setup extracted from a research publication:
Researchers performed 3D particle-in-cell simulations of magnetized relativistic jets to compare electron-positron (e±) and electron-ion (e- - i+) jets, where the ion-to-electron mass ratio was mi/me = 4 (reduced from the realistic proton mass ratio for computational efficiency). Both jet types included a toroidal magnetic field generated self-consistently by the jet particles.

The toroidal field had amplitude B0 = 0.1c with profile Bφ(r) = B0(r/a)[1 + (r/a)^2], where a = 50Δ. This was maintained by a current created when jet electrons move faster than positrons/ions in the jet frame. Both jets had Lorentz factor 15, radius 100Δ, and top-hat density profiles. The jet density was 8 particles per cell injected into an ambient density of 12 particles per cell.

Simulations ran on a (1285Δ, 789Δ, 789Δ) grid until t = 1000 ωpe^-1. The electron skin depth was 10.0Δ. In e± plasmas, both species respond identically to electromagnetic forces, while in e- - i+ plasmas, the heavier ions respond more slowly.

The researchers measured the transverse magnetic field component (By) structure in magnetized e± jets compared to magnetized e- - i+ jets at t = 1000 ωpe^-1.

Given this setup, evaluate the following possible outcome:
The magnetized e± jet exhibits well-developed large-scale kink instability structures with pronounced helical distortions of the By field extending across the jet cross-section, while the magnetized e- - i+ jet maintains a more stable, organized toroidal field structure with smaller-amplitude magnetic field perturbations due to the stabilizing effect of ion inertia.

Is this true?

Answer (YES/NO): NO